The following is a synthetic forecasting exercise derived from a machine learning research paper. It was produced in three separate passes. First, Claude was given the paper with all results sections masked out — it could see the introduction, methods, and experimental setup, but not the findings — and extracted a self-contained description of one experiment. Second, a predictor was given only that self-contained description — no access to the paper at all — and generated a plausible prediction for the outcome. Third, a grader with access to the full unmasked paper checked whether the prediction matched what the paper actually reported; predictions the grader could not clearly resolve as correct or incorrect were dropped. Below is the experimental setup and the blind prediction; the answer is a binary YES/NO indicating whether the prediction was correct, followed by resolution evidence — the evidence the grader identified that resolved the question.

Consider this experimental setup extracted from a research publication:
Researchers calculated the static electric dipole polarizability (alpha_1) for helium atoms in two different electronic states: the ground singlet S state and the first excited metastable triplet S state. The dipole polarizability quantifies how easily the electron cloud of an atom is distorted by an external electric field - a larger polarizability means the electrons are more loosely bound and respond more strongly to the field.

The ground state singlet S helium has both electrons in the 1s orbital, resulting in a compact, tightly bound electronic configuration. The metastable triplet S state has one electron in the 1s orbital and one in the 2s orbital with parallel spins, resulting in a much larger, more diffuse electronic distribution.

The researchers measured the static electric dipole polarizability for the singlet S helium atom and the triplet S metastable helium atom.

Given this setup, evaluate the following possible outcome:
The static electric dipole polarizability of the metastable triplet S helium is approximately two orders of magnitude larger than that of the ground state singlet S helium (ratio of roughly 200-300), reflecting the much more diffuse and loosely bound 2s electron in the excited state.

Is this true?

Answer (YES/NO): YES